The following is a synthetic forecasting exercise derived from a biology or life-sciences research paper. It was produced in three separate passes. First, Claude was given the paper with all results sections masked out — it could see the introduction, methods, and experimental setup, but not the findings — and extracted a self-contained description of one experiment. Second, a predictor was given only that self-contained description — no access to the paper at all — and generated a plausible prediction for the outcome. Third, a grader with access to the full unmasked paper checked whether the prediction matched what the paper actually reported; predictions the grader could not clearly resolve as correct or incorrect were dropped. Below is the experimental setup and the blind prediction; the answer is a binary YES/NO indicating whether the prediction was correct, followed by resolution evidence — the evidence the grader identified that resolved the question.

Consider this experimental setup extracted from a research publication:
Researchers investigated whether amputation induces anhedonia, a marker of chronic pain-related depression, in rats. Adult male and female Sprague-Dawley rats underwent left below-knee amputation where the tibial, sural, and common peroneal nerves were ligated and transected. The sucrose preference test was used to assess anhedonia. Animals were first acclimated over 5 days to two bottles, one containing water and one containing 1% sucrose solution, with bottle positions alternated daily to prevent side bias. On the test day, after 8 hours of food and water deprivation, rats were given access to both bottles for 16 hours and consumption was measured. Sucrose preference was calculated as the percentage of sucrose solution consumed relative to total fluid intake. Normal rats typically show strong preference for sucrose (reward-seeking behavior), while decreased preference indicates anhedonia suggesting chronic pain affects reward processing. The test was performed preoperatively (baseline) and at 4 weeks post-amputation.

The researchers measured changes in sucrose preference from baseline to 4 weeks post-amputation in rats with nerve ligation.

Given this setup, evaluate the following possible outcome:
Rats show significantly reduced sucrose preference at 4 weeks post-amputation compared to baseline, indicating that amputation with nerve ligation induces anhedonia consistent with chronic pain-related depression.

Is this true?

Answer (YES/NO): NO